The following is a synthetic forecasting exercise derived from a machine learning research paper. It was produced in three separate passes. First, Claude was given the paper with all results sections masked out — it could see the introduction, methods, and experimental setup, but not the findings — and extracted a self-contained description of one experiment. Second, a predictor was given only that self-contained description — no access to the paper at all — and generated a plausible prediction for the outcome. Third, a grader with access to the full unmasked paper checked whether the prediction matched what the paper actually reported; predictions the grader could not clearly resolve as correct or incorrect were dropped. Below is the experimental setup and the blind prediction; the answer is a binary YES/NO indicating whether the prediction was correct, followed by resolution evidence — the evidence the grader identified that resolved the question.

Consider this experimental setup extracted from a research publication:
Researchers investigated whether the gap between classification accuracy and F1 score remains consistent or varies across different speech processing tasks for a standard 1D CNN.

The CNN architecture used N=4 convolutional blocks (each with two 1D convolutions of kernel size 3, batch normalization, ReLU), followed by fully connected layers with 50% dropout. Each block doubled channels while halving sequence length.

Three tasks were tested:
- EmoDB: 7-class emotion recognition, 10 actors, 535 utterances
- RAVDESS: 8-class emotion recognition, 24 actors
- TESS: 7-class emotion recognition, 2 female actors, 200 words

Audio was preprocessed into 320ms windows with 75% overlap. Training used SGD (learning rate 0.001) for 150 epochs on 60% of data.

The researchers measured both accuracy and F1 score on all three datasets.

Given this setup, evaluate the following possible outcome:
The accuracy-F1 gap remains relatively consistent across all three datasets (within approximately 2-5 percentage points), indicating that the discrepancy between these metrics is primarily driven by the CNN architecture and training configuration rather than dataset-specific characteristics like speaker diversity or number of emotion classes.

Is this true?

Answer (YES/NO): NO